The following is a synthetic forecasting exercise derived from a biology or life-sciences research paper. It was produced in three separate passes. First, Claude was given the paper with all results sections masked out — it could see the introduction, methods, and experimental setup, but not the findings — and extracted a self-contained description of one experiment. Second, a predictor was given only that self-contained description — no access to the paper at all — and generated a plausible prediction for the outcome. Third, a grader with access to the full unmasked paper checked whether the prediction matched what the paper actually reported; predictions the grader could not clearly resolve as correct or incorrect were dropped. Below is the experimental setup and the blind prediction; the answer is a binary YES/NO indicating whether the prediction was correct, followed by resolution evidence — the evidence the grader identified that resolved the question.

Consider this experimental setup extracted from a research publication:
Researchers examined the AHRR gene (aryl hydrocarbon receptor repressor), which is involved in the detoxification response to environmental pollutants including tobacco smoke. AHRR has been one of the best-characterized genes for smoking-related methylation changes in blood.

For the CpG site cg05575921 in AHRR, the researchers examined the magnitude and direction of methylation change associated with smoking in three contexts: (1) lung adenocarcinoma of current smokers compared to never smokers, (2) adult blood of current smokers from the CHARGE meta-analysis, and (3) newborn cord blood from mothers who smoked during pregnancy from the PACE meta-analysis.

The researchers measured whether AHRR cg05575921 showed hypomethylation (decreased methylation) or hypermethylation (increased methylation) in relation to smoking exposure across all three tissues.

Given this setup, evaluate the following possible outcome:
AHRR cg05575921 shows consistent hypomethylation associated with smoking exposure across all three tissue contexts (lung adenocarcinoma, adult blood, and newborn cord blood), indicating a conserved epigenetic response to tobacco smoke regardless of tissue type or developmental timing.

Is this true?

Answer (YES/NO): YES